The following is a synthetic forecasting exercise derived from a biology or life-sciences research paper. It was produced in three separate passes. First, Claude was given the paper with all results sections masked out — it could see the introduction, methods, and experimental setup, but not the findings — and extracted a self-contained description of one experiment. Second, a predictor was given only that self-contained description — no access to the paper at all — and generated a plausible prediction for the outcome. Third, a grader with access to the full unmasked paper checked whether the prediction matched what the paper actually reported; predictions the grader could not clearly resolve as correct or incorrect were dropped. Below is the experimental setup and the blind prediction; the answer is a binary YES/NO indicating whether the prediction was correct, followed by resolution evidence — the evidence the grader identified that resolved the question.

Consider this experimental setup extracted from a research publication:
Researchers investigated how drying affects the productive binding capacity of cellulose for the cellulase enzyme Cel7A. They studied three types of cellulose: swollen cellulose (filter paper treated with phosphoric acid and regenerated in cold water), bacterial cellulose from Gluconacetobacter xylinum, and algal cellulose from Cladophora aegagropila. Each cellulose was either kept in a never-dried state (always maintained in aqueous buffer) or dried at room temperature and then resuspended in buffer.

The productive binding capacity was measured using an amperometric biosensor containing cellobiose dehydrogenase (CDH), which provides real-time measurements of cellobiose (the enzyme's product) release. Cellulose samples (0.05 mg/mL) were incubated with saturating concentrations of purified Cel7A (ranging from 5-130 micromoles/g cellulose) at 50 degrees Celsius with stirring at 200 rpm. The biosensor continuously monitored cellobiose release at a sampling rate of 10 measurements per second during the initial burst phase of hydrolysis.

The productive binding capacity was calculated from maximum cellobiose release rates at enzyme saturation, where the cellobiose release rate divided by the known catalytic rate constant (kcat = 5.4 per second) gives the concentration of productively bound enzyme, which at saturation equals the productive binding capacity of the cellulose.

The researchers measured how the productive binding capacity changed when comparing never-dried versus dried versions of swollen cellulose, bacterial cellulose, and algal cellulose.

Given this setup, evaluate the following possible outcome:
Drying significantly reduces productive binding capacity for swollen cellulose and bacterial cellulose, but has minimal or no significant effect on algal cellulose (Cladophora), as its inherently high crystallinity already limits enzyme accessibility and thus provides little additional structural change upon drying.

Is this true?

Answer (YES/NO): NO